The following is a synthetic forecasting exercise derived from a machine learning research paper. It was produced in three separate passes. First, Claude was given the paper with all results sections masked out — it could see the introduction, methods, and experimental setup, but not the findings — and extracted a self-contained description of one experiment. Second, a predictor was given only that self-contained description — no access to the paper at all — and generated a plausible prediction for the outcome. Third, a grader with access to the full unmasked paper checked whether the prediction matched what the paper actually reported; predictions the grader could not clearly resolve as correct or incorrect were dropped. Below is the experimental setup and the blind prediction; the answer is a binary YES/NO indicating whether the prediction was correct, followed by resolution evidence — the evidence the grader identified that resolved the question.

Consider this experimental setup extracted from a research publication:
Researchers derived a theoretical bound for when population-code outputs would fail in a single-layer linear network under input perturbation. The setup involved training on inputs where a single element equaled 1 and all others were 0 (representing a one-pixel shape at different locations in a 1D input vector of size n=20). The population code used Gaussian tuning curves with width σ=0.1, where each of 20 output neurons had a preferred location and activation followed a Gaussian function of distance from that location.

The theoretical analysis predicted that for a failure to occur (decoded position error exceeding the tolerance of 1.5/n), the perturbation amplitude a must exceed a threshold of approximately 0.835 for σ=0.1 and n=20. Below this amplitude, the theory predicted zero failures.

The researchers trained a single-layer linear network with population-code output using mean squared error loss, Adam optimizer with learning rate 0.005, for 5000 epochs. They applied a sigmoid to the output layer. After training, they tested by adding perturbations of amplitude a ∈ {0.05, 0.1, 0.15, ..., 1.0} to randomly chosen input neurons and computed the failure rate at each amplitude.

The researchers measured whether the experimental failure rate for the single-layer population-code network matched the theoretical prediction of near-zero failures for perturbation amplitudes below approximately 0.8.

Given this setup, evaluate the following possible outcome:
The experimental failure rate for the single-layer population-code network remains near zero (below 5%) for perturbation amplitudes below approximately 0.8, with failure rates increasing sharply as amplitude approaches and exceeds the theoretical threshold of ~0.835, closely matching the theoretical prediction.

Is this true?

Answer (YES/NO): YES